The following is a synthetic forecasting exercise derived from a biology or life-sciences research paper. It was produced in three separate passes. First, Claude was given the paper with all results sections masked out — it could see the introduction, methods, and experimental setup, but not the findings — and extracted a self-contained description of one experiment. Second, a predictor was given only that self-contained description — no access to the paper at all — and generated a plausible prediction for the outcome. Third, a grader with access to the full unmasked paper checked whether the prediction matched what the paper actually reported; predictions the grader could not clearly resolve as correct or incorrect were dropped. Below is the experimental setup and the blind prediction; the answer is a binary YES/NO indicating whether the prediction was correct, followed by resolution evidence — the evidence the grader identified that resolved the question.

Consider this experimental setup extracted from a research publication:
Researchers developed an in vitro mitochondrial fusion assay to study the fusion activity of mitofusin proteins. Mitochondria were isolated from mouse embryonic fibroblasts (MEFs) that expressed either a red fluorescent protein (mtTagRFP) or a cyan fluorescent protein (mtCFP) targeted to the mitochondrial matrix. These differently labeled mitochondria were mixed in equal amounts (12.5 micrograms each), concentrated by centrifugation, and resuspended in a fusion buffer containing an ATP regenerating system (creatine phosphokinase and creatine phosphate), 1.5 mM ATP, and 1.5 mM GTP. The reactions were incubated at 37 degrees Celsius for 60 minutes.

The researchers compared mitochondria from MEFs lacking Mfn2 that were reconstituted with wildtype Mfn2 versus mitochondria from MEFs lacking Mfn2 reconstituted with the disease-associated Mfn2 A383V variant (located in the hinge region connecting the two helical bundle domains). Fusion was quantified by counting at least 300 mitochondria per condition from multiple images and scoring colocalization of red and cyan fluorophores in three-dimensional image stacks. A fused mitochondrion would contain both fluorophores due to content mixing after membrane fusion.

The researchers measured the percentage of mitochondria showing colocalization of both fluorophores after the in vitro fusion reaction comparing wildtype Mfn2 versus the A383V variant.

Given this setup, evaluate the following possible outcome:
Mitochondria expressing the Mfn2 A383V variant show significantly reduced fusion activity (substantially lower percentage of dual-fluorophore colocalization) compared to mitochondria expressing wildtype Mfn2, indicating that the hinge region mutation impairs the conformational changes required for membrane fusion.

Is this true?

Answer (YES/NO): YES